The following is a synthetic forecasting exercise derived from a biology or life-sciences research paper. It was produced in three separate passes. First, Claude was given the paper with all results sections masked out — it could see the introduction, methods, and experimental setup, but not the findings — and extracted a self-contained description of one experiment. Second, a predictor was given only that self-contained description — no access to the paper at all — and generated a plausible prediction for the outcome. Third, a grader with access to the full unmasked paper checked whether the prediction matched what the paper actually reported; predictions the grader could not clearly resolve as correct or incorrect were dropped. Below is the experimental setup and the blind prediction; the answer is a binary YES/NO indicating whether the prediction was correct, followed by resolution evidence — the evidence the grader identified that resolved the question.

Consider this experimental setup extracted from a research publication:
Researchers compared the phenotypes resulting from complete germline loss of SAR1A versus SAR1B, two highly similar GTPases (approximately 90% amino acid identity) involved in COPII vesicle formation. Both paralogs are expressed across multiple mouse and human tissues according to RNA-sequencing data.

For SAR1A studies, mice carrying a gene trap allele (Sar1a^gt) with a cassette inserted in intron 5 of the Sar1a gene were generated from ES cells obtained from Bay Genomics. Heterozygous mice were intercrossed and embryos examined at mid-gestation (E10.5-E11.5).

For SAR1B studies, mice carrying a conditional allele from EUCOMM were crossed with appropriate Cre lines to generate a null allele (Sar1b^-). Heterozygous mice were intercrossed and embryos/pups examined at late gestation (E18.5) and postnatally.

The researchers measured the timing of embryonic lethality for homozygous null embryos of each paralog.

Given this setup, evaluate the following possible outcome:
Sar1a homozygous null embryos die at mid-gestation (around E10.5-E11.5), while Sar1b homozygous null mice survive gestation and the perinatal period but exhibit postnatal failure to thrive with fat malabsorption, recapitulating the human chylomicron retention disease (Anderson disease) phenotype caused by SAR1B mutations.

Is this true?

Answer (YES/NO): NO